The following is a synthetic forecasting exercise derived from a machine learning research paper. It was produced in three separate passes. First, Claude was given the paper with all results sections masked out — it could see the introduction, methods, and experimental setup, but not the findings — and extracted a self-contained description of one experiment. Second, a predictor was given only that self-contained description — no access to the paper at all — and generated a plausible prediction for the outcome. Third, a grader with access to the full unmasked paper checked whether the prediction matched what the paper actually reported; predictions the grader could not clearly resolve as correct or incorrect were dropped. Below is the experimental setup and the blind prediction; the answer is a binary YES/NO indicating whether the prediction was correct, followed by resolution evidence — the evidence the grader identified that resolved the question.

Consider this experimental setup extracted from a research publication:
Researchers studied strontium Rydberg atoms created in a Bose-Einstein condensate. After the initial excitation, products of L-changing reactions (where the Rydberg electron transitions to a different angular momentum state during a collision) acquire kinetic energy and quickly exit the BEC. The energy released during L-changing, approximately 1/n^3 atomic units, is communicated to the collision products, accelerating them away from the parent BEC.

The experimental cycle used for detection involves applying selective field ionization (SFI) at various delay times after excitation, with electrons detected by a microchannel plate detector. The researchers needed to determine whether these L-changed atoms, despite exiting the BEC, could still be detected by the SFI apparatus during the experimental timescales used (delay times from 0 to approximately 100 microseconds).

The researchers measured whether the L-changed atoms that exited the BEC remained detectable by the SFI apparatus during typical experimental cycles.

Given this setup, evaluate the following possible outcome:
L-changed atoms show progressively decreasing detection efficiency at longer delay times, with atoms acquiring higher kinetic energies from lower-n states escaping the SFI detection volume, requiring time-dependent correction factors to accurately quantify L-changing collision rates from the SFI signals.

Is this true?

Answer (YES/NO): NO